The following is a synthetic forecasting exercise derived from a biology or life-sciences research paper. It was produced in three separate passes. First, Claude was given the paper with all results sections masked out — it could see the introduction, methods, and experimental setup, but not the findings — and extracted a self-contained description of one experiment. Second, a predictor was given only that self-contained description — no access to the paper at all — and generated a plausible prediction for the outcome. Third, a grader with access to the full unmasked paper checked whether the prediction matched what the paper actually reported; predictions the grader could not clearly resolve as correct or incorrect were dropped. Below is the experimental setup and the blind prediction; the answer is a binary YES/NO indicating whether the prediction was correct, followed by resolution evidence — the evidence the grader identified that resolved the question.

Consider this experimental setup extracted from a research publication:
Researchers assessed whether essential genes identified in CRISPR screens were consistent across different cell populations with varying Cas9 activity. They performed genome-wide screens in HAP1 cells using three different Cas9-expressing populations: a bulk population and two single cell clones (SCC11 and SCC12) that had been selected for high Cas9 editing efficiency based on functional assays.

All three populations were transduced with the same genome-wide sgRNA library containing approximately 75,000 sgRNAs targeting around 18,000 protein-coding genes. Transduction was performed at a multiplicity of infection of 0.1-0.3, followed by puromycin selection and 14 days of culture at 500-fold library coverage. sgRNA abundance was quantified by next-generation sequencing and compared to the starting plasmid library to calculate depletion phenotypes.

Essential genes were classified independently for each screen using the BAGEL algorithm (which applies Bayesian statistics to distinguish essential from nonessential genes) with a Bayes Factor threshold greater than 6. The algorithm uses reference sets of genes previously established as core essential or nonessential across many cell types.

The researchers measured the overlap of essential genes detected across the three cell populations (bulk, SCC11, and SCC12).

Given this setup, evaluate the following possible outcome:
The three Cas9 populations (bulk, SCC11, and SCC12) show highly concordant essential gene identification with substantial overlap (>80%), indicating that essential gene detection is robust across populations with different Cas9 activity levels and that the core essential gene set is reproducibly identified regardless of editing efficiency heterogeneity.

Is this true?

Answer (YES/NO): YES